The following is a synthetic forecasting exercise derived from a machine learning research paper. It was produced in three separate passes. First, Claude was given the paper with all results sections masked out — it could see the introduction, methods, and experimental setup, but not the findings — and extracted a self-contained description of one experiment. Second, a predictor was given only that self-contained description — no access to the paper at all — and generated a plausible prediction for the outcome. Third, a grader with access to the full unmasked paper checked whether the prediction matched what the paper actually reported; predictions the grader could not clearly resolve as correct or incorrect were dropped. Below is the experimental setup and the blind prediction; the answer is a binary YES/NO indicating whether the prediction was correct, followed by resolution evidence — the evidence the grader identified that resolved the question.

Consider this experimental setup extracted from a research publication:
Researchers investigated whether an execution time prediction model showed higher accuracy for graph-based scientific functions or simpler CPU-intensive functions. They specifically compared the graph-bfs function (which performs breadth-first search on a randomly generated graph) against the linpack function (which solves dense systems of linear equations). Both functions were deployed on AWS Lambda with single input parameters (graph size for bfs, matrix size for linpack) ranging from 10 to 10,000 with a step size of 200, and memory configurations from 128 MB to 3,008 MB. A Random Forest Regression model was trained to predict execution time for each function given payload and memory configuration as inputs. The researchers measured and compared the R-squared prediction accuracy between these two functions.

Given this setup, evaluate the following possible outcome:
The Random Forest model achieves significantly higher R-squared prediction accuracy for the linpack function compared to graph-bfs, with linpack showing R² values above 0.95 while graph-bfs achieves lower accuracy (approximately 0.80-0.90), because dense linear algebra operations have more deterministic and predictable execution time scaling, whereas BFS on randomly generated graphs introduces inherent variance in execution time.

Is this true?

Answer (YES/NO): NO